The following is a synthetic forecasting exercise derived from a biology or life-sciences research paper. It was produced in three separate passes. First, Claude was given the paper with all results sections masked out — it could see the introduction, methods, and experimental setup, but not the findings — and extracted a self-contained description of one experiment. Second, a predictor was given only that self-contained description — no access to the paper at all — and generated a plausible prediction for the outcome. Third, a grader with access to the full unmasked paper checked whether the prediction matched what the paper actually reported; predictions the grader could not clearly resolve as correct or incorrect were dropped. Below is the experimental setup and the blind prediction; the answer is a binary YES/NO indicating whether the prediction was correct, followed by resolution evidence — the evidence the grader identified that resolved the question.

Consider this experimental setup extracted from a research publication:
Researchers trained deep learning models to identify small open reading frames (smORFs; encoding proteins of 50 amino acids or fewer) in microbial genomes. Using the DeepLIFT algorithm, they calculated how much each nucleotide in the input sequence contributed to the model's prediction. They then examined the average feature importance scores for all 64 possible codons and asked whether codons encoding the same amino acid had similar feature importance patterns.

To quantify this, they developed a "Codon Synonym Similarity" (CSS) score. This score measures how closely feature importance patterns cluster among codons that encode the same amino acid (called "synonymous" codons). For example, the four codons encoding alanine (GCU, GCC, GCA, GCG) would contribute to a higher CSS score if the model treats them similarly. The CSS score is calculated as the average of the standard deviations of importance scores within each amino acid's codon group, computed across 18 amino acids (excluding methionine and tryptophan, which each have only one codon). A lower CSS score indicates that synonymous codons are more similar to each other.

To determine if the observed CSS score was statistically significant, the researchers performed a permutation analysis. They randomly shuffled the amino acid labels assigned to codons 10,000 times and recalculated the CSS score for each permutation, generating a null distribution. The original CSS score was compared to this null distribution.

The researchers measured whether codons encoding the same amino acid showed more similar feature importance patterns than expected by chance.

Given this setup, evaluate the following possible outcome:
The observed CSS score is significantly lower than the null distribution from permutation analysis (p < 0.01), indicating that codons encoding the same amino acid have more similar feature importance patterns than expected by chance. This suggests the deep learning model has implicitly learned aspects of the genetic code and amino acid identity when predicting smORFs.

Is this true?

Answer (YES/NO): YES